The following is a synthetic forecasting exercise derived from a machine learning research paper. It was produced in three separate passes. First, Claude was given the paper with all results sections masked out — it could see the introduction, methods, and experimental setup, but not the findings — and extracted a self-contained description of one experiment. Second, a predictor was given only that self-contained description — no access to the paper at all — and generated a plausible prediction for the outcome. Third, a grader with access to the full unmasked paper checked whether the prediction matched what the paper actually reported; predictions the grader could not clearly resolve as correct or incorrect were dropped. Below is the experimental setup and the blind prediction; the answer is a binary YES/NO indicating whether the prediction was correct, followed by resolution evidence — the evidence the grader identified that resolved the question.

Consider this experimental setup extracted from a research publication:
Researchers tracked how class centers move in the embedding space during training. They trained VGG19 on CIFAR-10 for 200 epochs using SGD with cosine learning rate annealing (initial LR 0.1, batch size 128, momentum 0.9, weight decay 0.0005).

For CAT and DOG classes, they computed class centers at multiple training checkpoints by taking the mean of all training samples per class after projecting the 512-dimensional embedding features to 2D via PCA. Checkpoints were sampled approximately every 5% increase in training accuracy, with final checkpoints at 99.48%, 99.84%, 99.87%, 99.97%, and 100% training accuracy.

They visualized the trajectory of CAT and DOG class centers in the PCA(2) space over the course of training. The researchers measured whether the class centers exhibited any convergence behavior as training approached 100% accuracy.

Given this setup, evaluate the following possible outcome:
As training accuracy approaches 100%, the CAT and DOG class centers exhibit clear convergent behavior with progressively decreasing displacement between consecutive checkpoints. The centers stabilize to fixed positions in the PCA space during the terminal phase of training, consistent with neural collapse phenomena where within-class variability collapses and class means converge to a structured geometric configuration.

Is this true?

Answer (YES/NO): NO